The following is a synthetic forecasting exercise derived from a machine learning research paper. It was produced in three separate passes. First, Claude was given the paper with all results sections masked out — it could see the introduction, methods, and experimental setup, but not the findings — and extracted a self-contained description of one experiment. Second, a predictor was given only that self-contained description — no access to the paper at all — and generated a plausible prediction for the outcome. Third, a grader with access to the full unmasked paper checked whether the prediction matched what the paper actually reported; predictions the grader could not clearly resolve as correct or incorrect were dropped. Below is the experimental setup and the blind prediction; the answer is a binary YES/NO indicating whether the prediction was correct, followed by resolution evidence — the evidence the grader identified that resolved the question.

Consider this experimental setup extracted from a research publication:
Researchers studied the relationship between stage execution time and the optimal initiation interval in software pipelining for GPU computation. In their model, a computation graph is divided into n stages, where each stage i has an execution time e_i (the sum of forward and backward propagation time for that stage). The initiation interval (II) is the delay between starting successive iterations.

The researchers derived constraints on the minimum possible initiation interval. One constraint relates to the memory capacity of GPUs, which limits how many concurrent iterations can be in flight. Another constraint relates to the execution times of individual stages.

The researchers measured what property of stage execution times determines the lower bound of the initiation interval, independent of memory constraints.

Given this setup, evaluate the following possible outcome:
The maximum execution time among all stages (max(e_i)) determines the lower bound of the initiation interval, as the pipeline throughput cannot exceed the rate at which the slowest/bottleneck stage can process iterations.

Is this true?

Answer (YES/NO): YES